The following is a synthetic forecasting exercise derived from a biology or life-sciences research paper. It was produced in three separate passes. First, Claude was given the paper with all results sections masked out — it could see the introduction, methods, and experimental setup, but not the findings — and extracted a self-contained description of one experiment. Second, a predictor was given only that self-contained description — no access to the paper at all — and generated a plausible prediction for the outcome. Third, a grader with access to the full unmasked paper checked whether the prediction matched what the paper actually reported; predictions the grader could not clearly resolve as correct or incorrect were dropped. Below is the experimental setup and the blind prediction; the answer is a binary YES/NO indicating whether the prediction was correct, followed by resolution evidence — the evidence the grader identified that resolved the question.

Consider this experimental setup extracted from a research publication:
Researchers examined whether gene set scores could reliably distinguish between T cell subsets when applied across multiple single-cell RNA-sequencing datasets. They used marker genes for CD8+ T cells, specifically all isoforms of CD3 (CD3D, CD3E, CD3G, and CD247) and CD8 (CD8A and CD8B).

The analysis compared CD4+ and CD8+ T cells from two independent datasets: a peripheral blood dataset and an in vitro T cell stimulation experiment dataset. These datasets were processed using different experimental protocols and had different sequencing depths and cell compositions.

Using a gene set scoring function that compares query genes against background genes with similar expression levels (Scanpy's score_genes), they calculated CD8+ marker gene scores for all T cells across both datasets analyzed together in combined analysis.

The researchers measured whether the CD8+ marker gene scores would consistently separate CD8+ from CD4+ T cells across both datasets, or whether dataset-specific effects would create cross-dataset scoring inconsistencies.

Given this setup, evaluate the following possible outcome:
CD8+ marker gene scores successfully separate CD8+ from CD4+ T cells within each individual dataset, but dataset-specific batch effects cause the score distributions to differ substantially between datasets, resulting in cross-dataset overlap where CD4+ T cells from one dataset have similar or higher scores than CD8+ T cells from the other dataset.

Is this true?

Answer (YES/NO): YES